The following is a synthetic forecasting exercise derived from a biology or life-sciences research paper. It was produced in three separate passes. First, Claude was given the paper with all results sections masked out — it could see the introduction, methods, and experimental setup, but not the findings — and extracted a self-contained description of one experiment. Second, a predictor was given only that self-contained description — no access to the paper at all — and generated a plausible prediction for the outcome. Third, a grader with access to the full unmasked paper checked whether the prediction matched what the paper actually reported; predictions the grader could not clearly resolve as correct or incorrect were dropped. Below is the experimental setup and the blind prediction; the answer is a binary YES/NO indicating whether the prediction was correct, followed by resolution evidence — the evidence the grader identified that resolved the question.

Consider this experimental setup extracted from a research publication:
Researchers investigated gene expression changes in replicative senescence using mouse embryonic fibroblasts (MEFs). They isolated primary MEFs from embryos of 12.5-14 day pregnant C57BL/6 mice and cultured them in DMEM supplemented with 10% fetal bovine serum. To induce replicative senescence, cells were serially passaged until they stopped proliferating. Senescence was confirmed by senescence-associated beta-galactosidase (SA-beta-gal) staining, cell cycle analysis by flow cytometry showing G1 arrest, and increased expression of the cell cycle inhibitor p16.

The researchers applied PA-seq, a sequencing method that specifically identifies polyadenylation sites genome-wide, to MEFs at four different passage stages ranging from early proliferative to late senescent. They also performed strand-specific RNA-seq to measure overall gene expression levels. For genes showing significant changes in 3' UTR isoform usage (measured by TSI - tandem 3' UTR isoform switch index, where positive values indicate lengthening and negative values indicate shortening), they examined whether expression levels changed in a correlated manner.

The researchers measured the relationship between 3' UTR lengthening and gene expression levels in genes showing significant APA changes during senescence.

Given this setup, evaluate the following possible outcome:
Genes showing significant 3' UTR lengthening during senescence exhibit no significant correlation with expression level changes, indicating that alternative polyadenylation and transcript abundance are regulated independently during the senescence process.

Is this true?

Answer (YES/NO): NO